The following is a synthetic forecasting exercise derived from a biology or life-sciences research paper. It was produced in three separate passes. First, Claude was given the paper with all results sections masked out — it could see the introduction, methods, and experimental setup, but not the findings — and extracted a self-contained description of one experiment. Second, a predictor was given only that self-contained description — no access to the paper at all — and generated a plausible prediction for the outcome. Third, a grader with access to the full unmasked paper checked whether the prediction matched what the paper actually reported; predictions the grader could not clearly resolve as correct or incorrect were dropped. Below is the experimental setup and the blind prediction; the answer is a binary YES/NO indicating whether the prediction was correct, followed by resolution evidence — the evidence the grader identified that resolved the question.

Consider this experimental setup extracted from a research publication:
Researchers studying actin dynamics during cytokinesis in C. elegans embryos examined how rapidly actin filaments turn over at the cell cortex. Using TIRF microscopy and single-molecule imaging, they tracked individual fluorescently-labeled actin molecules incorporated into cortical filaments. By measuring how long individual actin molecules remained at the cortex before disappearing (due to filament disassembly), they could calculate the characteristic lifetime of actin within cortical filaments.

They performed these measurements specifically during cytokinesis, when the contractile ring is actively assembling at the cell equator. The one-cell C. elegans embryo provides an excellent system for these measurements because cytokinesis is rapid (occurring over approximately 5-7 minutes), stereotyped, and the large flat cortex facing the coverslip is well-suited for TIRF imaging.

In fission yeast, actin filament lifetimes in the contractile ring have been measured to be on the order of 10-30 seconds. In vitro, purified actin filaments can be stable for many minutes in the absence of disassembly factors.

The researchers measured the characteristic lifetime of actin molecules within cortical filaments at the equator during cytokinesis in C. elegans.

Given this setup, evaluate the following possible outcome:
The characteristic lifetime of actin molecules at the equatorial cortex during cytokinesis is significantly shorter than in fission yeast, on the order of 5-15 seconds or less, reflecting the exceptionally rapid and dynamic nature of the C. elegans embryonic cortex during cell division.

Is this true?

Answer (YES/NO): YES